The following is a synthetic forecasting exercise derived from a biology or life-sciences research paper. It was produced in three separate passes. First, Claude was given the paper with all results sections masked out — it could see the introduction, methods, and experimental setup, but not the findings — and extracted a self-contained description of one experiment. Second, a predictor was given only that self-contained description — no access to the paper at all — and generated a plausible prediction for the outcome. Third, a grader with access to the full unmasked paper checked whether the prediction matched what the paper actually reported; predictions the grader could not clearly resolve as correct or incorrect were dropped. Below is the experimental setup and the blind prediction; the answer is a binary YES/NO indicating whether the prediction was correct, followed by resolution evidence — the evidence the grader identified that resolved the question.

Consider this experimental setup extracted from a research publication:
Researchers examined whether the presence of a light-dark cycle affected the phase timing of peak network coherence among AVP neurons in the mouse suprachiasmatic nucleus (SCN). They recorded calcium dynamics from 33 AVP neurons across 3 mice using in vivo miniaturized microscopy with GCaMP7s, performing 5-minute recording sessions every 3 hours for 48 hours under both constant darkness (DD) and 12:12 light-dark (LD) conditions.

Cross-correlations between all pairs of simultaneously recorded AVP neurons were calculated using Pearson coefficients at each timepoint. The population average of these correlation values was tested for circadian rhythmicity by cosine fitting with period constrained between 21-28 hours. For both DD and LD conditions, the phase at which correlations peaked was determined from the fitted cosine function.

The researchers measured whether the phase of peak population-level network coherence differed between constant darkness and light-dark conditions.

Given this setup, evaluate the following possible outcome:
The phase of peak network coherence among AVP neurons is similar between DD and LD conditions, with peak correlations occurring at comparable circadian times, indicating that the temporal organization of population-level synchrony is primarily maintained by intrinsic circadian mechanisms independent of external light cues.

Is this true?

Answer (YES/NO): YES